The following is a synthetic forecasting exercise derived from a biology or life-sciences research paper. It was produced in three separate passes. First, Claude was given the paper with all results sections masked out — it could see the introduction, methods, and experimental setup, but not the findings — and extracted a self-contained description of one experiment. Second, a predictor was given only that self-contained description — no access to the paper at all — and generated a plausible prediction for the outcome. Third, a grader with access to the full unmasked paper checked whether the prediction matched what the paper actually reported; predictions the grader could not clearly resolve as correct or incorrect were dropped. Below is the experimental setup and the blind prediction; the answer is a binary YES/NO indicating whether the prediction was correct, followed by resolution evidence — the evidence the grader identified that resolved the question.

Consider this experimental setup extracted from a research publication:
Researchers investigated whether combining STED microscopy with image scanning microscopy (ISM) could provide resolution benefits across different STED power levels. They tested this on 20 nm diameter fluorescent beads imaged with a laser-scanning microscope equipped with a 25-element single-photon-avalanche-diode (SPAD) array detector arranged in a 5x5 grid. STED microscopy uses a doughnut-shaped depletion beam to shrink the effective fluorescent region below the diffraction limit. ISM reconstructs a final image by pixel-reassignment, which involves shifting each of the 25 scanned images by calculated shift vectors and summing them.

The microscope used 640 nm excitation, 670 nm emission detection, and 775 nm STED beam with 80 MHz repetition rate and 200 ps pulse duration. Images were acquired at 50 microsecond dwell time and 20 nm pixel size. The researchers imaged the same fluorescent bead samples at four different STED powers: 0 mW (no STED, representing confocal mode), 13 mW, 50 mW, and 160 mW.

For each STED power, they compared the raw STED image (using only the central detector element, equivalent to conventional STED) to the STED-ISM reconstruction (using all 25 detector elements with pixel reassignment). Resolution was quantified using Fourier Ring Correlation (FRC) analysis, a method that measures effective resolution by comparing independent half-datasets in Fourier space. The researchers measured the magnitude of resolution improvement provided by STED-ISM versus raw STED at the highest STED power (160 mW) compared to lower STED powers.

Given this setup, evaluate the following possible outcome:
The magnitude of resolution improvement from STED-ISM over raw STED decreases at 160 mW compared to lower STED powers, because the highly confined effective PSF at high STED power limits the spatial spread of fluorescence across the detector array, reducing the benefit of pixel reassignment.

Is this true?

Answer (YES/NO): YES